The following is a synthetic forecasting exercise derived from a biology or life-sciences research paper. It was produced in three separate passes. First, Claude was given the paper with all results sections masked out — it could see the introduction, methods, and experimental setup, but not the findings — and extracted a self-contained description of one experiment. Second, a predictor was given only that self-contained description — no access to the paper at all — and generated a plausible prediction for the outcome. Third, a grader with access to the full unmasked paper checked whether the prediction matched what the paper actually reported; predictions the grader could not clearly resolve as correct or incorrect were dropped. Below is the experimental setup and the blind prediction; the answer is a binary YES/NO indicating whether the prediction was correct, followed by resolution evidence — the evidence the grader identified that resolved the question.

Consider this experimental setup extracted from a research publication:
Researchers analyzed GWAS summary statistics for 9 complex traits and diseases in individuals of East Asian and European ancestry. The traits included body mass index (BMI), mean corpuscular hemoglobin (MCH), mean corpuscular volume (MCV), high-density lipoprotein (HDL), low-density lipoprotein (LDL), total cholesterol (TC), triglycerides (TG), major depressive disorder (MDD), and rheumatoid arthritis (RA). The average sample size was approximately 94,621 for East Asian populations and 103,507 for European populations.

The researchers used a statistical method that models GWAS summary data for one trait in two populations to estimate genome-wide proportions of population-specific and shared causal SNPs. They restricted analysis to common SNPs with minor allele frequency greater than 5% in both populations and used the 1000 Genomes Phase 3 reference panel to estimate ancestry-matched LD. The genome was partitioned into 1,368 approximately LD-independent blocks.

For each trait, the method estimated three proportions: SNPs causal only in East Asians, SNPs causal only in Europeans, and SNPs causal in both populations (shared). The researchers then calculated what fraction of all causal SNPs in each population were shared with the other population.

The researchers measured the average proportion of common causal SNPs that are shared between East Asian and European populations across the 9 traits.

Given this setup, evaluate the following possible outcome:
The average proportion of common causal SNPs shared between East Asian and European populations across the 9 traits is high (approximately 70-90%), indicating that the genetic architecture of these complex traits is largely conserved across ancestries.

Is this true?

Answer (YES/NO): YES